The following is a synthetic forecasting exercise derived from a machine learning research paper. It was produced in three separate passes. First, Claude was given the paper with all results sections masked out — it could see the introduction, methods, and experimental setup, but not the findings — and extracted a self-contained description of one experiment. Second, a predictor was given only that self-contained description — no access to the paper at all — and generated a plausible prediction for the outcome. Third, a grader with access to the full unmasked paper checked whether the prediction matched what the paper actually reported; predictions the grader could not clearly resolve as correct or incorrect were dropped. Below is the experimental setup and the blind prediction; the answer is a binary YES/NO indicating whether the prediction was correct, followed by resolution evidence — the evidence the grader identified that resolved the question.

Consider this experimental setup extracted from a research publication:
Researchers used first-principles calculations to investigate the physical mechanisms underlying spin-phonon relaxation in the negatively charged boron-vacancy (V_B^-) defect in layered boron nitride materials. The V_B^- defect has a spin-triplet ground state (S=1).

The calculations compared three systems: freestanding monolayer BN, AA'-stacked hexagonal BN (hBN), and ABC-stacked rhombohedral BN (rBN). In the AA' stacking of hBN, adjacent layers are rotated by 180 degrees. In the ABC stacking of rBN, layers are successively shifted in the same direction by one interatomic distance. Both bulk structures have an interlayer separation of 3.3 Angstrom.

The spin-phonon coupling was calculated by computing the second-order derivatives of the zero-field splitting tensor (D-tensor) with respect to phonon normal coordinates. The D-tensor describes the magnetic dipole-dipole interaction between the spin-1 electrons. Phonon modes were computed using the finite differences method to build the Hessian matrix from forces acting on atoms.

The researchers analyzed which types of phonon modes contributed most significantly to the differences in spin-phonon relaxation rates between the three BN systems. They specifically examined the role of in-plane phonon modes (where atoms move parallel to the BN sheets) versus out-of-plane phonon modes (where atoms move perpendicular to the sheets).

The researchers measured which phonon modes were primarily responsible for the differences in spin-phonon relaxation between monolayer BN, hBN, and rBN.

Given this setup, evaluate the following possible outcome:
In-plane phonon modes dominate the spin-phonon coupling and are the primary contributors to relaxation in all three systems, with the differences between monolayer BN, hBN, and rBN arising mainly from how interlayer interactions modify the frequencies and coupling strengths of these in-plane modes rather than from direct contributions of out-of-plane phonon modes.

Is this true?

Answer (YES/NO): NO